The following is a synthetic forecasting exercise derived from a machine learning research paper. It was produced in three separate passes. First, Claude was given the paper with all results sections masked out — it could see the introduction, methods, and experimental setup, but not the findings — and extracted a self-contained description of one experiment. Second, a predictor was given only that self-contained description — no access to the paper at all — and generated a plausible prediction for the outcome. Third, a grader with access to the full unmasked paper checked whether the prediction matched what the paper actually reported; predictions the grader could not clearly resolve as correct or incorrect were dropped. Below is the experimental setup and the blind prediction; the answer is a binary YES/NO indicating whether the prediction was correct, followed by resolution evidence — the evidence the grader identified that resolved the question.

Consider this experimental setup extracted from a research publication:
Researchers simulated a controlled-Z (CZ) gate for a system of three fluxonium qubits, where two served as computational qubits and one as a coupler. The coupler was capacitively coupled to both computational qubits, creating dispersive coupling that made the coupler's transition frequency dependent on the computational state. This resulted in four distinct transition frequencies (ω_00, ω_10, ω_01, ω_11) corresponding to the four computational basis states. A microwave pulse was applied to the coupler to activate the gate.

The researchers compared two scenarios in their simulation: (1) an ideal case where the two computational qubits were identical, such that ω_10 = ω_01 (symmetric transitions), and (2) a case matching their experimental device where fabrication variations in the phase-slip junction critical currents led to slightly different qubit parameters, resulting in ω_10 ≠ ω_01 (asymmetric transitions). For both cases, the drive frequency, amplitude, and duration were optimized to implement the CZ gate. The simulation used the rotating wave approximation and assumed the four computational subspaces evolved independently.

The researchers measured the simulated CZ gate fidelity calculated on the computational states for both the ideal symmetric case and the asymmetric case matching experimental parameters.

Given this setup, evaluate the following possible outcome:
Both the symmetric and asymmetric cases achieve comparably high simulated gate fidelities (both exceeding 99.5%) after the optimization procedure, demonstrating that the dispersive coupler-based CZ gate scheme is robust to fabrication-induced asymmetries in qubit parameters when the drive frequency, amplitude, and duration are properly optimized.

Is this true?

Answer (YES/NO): NO